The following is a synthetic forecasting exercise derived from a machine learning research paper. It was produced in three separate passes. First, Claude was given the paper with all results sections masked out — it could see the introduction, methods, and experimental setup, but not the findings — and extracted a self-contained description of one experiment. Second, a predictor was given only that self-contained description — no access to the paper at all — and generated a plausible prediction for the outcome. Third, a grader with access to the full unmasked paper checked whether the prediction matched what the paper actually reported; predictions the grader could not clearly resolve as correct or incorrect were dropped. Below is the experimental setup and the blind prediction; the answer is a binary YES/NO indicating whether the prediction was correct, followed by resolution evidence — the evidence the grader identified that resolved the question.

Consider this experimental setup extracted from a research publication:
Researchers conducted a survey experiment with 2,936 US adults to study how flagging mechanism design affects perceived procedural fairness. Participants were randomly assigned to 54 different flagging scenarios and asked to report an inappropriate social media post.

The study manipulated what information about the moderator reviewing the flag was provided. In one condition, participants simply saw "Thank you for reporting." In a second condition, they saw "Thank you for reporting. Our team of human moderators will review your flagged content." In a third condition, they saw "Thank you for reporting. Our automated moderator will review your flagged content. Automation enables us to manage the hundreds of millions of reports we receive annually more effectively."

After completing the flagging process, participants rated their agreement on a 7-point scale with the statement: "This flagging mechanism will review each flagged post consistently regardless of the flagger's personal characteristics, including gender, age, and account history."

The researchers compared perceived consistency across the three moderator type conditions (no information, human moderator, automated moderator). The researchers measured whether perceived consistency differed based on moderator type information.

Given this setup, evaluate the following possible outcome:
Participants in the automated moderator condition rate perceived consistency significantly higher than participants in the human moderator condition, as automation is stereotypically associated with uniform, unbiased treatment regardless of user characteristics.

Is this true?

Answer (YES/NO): NO